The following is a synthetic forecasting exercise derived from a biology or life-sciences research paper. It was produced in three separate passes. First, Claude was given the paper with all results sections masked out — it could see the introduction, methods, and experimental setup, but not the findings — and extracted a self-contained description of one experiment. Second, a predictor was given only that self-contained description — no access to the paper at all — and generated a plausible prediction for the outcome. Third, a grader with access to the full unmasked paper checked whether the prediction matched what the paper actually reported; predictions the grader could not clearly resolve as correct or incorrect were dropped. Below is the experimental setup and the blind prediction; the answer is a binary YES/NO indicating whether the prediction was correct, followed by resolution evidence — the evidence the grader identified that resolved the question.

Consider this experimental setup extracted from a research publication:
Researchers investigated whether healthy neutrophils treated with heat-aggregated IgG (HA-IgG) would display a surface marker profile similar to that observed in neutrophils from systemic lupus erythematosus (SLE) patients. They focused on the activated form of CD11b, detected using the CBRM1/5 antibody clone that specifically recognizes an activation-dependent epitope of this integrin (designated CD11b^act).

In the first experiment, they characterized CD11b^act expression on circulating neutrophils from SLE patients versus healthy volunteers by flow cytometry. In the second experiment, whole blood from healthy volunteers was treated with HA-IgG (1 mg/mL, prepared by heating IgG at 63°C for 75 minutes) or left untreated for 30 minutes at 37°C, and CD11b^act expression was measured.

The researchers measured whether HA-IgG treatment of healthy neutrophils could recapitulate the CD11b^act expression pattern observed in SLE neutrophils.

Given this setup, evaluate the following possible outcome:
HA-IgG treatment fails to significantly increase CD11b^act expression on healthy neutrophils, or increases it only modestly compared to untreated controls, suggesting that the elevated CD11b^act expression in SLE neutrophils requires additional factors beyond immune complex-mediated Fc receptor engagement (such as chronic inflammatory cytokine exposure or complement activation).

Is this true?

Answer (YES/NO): NO